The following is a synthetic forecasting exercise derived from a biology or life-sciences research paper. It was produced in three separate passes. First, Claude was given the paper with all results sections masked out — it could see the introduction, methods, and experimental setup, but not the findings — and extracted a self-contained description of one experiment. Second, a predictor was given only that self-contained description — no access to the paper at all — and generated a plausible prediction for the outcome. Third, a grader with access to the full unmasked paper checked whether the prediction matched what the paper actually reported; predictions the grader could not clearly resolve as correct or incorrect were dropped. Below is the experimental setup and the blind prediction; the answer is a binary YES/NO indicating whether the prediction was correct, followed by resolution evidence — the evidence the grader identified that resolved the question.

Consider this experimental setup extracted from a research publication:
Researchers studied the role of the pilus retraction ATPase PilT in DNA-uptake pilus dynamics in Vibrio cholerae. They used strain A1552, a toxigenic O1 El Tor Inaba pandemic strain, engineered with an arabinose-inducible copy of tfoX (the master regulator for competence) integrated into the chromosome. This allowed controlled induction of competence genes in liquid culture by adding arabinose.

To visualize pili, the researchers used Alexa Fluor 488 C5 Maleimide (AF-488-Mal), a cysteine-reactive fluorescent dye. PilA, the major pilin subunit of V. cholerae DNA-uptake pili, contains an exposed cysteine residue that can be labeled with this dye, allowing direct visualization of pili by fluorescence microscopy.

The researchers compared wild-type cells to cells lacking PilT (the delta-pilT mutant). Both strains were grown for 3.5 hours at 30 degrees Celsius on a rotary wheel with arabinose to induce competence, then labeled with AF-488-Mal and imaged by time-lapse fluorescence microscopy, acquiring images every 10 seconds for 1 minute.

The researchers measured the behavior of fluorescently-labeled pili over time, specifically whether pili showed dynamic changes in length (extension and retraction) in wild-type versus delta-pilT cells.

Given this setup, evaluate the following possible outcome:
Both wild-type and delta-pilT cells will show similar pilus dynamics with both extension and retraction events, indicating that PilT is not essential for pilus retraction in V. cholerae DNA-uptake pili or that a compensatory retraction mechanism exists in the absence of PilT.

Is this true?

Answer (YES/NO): NO